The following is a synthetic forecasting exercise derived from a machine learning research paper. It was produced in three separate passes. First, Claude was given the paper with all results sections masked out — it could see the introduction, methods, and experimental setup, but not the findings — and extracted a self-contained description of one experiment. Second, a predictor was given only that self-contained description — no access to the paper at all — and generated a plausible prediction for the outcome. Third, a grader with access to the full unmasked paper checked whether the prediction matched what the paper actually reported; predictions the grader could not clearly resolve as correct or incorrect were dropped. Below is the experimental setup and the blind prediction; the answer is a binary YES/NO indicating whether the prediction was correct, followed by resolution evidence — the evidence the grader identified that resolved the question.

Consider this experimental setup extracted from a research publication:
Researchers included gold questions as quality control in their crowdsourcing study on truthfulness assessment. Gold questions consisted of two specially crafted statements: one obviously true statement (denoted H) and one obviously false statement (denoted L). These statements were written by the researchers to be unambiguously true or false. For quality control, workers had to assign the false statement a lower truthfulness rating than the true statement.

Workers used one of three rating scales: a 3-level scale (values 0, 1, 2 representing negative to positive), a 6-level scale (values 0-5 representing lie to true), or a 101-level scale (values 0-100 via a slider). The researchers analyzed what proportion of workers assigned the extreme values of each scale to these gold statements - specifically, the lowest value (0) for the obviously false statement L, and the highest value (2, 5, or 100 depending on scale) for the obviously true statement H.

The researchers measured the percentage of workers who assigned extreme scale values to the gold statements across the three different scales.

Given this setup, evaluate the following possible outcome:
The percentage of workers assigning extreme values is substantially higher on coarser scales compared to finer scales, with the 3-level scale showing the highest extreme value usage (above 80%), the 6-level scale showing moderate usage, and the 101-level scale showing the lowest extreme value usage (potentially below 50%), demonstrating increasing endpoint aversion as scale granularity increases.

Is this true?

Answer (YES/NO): NO